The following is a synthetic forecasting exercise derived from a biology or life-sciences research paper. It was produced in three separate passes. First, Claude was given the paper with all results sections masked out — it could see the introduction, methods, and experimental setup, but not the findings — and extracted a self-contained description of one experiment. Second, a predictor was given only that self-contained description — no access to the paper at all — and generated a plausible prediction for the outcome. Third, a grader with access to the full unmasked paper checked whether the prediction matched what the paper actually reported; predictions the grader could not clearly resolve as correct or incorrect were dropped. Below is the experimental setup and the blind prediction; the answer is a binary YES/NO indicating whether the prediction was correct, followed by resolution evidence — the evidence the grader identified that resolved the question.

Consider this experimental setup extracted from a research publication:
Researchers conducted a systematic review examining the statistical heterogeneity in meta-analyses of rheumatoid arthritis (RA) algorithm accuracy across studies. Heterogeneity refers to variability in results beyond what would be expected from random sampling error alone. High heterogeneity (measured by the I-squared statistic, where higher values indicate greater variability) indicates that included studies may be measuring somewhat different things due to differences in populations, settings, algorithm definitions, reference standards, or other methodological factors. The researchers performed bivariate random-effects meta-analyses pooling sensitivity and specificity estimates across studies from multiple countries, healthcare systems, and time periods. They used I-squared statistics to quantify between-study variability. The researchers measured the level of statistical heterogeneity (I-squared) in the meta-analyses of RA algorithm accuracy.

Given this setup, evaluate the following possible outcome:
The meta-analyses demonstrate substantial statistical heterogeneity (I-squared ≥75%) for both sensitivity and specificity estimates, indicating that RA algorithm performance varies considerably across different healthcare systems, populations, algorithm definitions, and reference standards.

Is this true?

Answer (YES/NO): YES